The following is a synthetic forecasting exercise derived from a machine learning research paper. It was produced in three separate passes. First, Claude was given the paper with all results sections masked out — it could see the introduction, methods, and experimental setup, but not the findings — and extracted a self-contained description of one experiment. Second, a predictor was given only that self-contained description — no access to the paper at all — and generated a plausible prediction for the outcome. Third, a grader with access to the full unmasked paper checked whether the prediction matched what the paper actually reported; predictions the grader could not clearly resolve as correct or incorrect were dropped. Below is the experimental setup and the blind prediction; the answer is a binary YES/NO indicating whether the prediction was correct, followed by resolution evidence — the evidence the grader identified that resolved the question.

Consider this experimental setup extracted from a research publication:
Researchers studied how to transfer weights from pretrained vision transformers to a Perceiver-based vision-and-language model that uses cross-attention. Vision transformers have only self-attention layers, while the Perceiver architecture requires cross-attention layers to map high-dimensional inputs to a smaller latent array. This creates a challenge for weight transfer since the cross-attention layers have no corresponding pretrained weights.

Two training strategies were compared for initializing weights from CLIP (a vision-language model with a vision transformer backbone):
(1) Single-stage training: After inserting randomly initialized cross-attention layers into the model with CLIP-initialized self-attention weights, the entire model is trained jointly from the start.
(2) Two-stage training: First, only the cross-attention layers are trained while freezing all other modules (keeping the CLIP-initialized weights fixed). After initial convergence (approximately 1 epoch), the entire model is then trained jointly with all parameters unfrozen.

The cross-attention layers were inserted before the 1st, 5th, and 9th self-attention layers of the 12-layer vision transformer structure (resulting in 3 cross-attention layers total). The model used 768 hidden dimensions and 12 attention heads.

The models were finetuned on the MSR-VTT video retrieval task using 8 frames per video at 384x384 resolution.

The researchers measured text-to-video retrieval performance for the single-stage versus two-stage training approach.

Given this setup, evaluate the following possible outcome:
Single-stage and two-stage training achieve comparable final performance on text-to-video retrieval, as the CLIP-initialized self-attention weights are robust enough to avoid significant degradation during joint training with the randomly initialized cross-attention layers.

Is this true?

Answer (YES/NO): NO